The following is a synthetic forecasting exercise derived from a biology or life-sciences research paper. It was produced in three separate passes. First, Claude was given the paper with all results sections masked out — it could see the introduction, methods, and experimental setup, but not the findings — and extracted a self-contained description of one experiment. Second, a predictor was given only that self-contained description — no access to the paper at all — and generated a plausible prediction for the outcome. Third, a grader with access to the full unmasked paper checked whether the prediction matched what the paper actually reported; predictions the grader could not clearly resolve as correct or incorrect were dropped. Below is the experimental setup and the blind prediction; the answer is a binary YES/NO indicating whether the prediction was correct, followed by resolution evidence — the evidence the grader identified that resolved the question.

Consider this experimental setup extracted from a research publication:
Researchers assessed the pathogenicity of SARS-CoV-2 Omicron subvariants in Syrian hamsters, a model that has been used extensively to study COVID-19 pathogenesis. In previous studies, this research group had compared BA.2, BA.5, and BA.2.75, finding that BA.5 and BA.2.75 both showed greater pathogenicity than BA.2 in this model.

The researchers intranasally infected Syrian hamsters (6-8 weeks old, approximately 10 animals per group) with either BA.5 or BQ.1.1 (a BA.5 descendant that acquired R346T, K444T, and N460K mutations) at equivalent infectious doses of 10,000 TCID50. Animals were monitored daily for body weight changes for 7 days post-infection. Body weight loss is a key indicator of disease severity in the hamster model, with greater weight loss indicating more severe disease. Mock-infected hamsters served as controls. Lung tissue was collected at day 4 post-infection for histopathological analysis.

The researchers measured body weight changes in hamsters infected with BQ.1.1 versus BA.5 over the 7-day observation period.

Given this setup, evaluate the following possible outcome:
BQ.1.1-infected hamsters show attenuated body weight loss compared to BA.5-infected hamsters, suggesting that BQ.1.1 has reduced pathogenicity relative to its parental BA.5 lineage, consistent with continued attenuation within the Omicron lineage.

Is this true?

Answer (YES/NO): NO